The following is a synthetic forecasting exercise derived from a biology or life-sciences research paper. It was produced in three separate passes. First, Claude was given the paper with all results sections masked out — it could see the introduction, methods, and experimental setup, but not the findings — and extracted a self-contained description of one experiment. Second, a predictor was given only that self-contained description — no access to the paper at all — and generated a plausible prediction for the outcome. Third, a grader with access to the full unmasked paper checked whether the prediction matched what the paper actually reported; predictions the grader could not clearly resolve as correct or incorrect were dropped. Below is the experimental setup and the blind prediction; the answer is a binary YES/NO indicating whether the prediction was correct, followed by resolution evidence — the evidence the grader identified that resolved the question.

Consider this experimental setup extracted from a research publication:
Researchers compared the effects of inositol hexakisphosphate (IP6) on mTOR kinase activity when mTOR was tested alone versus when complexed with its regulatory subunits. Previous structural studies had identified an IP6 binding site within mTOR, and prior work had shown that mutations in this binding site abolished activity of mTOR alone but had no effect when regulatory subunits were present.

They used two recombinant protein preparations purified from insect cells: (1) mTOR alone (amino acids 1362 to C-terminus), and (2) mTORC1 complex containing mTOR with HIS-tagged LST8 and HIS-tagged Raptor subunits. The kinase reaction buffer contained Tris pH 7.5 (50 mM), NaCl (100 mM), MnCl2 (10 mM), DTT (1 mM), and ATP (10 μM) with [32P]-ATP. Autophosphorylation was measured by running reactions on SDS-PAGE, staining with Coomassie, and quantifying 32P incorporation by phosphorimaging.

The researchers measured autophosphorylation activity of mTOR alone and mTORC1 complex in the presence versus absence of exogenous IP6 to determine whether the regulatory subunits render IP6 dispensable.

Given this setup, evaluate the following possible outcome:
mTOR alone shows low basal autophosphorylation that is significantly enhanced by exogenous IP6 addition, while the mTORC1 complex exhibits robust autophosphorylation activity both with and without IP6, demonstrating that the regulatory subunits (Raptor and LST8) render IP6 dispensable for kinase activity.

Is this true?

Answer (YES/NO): NO